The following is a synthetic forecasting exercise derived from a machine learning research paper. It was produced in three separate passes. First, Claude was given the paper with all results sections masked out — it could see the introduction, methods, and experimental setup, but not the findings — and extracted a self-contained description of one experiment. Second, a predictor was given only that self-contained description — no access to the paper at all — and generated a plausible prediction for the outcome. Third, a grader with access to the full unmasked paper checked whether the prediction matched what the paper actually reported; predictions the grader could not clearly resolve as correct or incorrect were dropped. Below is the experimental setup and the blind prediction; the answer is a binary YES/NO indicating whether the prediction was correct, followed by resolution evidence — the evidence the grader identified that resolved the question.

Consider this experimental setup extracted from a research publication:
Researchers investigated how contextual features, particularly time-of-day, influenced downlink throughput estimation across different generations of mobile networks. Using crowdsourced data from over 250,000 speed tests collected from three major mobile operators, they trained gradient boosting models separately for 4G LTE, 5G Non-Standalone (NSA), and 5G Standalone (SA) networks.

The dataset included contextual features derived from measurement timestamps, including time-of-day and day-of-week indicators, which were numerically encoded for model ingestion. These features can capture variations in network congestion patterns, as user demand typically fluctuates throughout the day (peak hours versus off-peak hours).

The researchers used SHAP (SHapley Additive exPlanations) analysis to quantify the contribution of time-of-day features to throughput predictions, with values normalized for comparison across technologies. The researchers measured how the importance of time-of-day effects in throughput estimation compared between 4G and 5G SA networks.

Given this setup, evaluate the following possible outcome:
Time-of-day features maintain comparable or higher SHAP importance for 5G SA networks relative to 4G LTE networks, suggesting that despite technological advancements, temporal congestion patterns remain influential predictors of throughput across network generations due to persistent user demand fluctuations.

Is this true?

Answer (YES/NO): NO